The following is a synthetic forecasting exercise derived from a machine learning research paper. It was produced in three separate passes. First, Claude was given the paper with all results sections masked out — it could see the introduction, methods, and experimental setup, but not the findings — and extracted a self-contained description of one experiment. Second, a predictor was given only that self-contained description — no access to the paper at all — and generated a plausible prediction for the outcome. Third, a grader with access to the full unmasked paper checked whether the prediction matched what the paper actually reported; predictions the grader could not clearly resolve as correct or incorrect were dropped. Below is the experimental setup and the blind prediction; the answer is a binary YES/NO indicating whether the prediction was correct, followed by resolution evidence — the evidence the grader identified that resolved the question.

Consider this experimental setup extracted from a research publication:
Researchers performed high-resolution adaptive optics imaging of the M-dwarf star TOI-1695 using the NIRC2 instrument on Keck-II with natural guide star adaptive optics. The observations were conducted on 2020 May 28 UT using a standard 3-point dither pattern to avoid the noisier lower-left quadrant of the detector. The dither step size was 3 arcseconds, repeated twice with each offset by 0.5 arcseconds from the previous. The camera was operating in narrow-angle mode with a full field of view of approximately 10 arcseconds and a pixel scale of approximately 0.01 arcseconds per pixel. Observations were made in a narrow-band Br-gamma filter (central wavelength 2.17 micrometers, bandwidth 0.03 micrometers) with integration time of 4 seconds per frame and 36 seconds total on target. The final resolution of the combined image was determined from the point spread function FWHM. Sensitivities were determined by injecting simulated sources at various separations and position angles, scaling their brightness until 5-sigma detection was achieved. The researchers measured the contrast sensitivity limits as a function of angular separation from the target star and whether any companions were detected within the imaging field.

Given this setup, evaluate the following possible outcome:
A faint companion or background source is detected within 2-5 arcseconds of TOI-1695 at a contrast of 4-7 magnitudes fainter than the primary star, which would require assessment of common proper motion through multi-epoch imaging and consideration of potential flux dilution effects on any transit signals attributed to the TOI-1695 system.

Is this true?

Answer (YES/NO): NO